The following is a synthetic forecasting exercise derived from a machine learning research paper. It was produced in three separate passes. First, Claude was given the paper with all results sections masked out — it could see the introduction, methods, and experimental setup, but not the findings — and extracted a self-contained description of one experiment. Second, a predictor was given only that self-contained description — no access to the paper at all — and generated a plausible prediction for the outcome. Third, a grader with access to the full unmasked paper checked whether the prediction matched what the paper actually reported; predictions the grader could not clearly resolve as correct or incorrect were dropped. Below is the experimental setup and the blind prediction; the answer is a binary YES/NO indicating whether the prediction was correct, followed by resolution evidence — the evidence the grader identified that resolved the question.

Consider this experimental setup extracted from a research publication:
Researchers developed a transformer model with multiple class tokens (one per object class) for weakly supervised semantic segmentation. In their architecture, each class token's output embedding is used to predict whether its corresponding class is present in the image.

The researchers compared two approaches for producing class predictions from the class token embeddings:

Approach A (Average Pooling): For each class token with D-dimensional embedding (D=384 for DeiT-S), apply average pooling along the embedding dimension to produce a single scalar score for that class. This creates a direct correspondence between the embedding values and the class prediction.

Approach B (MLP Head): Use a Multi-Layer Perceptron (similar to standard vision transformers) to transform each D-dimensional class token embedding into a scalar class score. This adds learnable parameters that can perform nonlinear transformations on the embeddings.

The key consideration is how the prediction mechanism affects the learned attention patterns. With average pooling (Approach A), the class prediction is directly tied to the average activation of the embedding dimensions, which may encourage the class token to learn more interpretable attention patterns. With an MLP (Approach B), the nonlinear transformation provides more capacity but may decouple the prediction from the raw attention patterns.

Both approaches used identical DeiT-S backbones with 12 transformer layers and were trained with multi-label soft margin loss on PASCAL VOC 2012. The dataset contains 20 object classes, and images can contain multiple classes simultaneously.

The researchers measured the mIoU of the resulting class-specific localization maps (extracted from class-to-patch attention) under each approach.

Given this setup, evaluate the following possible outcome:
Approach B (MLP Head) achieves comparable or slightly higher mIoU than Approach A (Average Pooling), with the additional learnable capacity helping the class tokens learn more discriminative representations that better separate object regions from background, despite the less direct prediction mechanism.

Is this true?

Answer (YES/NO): NO